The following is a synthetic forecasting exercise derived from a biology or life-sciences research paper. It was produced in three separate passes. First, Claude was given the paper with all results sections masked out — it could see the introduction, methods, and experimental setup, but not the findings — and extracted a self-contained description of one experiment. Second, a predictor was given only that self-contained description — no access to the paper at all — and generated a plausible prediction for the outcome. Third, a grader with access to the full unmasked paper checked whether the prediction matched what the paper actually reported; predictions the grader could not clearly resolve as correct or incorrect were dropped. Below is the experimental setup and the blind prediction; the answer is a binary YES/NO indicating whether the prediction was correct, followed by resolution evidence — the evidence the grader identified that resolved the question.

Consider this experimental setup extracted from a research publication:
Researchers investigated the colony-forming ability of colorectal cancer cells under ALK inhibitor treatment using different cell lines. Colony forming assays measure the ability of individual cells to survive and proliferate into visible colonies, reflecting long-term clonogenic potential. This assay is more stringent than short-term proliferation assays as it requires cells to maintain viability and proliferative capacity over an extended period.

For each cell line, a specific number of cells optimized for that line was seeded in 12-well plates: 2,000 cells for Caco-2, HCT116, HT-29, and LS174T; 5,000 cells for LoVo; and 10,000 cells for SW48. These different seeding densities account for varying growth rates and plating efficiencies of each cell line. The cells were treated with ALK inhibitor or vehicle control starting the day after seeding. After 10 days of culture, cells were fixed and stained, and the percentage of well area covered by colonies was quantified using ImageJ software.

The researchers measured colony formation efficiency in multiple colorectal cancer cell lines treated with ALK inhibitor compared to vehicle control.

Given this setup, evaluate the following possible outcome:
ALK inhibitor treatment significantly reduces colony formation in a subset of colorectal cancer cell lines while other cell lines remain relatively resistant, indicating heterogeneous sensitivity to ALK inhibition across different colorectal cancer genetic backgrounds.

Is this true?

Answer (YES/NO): YES